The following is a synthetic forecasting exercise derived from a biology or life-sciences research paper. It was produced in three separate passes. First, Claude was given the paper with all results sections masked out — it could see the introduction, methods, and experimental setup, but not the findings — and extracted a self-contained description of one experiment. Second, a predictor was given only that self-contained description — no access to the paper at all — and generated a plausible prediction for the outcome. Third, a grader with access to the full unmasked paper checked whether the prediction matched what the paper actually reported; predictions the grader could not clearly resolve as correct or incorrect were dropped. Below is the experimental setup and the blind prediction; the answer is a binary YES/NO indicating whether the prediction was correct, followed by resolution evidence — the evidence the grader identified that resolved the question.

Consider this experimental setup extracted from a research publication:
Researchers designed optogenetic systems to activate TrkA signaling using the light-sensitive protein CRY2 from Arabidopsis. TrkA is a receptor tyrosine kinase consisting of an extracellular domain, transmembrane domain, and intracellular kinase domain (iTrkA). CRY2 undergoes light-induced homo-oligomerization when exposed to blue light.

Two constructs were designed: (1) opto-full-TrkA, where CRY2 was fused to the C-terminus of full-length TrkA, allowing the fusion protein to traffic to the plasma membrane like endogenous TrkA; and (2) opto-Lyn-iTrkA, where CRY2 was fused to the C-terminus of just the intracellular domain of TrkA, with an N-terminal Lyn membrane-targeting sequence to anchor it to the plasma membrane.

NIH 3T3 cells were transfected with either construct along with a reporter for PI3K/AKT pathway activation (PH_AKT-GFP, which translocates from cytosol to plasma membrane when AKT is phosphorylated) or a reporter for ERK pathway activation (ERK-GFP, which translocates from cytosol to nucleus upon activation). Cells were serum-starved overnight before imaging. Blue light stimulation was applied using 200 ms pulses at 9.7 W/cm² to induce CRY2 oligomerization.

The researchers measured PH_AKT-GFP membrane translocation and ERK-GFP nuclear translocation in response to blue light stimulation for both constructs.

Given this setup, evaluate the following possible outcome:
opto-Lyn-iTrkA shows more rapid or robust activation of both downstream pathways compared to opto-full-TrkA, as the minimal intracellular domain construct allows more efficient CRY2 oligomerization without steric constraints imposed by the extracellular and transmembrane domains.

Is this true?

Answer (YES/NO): YES